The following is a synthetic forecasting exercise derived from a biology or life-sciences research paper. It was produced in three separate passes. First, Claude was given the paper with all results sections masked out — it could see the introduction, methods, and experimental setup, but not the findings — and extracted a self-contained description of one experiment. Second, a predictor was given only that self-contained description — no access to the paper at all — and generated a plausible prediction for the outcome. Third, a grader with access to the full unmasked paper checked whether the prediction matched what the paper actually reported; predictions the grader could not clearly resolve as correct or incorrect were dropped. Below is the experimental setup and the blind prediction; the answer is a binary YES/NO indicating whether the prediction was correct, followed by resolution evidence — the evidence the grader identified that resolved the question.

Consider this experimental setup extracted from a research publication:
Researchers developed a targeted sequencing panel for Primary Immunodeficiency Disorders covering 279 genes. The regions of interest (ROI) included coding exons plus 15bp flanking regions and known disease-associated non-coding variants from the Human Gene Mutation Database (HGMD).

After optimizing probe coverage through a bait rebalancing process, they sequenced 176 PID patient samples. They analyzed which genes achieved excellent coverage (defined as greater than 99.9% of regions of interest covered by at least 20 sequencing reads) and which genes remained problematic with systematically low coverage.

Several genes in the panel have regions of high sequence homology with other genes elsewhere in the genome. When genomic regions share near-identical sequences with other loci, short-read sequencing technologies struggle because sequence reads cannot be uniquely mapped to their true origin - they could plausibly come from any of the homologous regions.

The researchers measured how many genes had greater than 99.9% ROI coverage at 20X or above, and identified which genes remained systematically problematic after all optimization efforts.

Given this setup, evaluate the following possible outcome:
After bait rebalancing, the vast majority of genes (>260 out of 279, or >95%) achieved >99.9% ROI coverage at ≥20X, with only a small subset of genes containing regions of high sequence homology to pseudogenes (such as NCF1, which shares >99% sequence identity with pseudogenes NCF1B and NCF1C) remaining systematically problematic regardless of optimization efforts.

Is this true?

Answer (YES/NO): YES